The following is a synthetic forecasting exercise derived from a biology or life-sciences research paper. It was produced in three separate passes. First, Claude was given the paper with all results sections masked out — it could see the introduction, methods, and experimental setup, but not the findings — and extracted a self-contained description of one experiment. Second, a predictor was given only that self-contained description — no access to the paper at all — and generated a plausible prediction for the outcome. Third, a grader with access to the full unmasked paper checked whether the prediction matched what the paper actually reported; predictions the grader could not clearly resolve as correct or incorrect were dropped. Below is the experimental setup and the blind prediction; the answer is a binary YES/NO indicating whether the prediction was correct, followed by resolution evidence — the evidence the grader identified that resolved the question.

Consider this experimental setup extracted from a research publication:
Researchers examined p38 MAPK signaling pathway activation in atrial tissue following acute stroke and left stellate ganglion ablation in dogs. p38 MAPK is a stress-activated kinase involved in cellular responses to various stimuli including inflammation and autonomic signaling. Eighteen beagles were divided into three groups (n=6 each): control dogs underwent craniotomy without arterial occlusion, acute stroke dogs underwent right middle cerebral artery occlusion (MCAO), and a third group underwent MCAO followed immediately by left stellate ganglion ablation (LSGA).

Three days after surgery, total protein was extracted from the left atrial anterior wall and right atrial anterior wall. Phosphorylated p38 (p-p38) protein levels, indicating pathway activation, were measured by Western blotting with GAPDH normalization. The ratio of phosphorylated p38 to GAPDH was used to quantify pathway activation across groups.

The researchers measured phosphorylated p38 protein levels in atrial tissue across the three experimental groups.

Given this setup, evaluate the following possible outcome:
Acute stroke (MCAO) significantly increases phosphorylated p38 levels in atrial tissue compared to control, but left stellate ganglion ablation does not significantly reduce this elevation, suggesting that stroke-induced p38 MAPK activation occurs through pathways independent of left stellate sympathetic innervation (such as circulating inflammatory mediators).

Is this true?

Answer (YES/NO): NO